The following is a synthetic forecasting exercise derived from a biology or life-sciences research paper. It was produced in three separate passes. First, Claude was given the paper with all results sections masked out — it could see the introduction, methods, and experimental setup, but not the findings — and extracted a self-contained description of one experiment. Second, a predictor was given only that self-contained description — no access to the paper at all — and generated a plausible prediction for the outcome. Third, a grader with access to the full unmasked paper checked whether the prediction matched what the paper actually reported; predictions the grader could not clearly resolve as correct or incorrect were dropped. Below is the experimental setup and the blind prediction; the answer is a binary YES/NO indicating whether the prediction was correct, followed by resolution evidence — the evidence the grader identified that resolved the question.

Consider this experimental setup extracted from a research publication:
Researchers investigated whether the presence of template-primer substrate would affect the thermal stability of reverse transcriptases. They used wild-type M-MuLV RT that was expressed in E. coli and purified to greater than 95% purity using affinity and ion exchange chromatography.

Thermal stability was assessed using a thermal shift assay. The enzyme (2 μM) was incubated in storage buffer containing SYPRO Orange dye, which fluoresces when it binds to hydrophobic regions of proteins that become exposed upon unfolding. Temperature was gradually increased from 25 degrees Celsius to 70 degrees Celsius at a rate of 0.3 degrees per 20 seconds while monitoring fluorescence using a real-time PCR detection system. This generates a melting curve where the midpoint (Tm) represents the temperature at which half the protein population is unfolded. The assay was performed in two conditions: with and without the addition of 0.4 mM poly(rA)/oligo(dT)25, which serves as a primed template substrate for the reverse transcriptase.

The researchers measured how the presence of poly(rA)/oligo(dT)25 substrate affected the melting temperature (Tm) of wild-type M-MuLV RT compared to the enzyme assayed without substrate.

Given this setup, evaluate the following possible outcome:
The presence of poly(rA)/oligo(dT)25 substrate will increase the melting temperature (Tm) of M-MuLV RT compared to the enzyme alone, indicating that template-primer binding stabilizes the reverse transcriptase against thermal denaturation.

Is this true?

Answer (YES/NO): NO